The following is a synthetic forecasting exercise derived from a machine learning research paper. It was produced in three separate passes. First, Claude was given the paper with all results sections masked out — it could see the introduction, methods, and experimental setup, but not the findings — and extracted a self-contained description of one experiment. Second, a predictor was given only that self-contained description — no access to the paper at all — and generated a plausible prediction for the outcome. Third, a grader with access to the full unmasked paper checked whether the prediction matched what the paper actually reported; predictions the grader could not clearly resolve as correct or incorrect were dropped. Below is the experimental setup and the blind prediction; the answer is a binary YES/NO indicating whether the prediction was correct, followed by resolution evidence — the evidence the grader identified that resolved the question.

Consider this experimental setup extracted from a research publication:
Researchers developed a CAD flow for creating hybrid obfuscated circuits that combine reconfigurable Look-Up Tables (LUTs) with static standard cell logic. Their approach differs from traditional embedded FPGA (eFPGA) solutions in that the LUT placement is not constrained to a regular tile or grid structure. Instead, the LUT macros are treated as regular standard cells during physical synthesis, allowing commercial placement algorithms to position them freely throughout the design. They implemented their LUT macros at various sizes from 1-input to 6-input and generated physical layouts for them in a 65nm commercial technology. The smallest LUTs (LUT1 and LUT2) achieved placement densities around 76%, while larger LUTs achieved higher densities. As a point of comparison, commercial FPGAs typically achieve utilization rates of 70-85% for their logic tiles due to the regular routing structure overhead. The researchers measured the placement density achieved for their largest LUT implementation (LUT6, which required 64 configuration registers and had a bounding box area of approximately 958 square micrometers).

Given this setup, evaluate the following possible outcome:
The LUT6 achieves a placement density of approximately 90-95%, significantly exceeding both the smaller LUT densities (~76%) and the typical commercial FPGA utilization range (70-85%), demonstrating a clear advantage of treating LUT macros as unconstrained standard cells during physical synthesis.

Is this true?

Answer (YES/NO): YES